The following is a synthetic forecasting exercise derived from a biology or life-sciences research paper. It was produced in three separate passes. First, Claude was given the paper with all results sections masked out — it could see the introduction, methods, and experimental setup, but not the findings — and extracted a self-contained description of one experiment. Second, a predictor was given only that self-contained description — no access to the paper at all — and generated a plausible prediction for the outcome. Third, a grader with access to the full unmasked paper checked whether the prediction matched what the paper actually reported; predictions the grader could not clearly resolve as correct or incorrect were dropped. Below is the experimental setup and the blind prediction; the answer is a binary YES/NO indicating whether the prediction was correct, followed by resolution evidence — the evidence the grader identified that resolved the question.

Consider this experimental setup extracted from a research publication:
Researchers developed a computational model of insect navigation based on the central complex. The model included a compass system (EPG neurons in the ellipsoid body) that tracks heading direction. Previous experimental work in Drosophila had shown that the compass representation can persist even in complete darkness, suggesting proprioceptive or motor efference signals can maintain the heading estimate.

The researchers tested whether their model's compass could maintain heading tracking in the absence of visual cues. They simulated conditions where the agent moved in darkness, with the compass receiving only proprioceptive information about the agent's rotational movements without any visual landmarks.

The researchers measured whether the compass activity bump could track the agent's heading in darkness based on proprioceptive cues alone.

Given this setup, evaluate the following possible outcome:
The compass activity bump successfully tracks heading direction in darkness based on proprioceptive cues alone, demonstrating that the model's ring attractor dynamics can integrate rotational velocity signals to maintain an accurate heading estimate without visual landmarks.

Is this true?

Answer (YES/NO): NO